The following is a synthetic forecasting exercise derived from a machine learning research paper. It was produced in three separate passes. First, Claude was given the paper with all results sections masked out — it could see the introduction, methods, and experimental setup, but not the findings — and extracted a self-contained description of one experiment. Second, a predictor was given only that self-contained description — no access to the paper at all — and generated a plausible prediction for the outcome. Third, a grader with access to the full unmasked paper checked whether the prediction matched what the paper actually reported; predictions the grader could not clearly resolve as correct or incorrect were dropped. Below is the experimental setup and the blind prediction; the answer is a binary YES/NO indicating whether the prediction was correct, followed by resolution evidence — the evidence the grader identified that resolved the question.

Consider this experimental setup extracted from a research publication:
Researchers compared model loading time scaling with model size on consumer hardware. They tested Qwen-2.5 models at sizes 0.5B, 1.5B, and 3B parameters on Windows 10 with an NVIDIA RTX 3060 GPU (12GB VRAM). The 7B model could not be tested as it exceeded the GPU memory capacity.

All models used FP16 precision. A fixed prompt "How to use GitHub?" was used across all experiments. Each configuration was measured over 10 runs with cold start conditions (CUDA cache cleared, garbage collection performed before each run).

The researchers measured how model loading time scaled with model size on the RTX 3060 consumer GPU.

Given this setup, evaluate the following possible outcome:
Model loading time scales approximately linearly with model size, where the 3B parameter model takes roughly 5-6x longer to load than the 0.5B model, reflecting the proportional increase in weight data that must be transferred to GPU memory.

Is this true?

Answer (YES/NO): NO